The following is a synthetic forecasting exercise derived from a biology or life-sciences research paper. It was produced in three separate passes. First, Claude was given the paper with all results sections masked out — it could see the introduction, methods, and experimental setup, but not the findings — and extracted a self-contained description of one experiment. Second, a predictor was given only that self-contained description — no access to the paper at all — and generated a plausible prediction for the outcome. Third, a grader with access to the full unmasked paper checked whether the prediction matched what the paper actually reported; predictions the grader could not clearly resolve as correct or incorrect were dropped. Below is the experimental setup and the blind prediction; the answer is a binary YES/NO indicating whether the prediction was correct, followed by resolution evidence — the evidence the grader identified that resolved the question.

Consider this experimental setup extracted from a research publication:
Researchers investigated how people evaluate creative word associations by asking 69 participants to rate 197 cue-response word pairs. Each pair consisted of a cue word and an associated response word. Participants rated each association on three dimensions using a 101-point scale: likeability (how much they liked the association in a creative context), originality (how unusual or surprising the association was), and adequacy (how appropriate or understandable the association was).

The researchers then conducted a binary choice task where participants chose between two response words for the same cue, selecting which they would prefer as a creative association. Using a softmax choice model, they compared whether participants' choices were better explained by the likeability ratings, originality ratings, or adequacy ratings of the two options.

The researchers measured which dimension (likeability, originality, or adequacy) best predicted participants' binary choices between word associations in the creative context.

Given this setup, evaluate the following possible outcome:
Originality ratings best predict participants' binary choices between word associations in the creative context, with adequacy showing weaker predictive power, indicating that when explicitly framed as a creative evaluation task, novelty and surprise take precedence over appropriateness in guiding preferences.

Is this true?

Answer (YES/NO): NO